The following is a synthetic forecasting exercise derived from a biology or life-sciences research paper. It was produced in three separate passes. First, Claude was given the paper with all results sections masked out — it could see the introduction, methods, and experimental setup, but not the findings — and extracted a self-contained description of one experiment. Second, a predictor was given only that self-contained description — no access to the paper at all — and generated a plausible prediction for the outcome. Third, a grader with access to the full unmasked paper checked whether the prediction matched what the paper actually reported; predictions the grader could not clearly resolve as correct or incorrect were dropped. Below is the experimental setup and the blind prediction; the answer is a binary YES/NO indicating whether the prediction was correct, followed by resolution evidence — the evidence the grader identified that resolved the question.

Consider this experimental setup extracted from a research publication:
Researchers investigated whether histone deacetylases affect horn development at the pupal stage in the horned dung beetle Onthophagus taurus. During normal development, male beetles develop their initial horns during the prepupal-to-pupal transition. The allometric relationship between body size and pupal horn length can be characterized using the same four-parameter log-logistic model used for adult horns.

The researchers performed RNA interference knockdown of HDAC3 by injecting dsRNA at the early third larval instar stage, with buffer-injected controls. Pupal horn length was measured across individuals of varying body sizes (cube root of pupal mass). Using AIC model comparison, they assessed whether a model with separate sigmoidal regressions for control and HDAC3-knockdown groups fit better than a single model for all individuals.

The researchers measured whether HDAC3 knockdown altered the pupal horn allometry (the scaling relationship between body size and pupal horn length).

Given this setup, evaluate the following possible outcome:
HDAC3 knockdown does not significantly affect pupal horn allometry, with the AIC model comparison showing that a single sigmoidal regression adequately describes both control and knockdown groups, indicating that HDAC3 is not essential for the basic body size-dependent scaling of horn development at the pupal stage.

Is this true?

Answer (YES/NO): NO